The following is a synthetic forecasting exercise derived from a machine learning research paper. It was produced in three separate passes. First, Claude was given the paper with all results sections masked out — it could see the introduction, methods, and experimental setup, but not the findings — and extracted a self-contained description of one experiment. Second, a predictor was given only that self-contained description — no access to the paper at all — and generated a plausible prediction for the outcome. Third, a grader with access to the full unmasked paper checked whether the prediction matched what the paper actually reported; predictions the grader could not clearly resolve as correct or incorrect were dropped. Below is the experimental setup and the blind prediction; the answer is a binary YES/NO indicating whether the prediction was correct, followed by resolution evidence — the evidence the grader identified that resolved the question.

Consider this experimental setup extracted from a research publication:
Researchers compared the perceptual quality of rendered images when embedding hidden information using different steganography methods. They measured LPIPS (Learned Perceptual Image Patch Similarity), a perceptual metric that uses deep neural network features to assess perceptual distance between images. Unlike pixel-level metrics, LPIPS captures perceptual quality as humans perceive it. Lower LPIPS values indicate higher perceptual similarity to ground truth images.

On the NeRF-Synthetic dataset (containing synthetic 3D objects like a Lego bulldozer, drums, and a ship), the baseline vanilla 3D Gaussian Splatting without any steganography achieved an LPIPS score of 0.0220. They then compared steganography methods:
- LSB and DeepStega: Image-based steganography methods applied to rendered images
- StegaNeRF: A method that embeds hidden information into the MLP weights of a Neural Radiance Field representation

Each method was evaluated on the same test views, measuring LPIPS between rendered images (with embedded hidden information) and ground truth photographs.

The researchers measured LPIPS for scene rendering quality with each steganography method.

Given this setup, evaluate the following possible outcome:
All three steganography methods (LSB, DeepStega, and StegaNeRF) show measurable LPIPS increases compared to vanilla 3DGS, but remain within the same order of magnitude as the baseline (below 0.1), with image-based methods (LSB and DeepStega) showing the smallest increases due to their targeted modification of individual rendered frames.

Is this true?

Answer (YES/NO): YES